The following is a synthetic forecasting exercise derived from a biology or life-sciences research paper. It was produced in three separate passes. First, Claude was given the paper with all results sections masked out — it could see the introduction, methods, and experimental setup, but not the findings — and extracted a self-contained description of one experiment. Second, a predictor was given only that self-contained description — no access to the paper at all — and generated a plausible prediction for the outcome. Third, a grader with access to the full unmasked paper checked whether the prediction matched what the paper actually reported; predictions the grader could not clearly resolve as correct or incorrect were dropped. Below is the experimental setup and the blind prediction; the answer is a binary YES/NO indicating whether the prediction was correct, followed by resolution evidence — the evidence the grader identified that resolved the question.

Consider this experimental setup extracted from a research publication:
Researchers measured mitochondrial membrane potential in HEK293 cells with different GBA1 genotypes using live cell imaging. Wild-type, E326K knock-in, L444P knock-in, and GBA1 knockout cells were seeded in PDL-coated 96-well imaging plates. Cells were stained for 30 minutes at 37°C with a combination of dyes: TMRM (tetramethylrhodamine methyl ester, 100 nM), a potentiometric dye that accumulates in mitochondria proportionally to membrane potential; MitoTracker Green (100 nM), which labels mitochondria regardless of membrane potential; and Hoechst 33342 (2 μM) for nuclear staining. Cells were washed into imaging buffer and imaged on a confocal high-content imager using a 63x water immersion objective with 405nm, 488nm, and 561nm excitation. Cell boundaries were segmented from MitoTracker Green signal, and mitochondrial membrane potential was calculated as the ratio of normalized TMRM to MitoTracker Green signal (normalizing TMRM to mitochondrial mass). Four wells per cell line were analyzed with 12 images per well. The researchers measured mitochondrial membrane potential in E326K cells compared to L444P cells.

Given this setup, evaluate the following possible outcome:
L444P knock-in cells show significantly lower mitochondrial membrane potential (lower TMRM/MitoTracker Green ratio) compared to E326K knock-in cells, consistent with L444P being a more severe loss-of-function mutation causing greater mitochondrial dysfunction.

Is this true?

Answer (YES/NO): NO